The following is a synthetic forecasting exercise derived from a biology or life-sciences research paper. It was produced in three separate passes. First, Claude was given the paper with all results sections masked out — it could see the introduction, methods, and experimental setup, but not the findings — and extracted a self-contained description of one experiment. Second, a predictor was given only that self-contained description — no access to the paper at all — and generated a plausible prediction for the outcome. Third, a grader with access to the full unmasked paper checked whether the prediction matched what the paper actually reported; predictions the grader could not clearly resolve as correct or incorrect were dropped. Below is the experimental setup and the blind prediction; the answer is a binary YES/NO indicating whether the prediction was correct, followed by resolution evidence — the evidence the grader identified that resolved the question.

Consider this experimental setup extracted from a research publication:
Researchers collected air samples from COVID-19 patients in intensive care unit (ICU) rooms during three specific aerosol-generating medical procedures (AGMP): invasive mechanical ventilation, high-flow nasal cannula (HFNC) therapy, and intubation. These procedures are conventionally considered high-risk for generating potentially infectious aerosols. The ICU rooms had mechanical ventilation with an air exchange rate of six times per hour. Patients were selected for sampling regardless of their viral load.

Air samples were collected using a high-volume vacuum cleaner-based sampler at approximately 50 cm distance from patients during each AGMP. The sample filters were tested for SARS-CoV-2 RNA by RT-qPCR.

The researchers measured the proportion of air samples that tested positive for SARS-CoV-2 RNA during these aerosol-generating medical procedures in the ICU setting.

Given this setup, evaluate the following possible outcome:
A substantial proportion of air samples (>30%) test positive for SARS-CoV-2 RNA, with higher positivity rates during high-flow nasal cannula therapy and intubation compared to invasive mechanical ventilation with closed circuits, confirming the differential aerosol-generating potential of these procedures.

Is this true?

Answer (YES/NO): NO